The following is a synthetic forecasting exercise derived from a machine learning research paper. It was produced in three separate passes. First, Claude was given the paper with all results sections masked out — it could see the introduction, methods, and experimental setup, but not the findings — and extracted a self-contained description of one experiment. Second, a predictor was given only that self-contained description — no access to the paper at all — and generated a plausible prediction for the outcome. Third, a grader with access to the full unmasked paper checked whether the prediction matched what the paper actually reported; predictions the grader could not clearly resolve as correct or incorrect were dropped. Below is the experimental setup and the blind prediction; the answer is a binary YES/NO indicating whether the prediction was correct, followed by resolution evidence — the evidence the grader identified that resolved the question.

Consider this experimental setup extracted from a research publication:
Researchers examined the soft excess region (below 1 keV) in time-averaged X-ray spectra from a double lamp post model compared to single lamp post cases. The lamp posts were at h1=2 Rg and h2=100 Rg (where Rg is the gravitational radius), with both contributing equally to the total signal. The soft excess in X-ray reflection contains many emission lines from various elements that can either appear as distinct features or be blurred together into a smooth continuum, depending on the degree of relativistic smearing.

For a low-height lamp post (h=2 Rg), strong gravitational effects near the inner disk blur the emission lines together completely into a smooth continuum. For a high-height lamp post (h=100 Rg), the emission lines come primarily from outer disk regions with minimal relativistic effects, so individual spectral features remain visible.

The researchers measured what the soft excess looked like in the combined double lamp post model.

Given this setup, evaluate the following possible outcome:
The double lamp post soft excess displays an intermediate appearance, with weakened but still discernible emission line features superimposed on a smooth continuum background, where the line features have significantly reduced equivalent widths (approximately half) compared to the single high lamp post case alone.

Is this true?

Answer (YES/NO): NO